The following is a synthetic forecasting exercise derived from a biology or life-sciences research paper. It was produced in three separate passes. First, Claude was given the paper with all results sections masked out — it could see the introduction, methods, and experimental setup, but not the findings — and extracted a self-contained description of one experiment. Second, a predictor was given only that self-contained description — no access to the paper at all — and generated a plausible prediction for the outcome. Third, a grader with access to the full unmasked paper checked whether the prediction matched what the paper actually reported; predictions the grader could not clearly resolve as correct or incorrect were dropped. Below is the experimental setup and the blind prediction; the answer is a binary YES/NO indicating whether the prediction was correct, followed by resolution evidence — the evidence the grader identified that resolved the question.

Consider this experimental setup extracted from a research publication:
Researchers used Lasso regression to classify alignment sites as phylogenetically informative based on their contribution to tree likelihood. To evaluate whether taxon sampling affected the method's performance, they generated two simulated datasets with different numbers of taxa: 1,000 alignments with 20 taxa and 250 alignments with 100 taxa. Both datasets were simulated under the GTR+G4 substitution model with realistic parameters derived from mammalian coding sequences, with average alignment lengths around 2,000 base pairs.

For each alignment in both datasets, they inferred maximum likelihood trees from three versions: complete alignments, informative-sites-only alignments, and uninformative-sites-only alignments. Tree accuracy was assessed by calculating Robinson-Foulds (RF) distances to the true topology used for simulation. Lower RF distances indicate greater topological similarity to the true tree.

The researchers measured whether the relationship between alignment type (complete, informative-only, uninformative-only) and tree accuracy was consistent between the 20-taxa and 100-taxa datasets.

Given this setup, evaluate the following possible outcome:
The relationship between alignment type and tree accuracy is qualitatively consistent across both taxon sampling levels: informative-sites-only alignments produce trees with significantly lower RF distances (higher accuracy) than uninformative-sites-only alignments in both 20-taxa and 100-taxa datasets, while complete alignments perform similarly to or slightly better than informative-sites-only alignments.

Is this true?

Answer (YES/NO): YES